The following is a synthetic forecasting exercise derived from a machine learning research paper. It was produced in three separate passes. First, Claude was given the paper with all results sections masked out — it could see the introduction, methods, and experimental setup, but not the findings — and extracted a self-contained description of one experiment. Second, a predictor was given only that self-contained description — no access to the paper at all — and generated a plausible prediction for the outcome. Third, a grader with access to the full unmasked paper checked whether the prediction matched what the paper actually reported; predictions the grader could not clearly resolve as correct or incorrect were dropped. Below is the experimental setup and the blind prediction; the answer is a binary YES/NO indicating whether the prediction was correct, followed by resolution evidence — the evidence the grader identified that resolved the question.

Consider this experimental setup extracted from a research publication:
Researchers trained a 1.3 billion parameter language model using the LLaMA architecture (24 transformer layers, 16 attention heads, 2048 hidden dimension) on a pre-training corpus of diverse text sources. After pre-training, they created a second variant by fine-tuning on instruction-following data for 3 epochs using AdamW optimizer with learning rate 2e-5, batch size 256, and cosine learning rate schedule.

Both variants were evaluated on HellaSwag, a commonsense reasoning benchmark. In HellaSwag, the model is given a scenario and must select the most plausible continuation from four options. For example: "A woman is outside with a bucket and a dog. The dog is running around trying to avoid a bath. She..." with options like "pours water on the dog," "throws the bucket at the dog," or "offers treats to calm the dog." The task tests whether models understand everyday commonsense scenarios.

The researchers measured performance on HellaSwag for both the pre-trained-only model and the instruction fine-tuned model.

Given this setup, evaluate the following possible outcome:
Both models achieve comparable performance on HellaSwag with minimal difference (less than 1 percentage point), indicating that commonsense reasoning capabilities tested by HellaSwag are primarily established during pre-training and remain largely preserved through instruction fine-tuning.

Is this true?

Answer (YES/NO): NO